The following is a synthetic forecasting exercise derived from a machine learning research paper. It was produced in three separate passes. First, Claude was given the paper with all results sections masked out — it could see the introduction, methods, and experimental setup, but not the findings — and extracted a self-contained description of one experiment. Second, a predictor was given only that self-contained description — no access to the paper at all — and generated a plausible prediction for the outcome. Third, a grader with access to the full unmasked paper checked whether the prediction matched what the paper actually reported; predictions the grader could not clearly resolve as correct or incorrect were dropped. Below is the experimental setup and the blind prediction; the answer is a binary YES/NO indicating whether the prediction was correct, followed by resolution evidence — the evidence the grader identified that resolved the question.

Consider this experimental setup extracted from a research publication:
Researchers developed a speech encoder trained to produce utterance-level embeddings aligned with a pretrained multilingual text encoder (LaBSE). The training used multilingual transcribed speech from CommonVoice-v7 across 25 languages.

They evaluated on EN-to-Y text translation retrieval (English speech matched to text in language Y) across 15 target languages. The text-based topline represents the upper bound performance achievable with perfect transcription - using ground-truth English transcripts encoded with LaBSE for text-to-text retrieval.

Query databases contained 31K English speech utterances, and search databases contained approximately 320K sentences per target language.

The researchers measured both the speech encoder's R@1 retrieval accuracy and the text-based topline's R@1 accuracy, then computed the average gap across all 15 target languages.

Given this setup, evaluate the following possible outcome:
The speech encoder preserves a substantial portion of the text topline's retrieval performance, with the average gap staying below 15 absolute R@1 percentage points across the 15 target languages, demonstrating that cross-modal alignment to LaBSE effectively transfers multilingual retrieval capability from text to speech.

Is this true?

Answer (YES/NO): YES